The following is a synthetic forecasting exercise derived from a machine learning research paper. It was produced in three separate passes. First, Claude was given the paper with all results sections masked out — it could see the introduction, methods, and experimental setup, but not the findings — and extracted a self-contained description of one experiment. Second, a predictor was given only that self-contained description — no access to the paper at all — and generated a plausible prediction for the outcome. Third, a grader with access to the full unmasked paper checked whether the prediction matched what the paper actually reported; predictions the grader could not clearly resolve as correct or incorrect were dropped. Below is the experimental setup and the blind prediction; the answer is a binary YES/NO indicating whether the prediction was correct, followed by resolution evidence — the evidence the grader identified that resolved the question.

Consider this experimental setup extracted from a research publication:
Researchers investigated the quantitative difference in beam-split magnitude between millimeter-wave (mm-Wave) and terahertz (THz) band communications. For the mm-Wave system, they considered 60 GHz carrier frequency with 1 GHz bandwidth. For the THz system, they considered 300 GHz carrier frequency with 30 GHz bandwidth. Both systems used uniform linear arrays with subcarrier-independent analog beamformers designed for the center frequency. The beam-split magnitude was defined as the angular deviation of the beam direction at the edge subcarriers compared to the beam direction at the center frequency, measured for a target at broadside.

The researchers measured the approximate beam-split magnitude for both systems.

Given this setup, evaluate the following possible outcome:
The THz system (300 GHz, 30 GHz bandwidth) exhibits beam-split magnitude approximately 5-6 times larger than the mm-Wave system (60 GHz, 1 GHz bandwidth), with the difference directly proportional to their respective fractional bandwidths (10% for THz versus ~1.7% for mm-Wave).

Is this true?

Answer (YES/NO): NO